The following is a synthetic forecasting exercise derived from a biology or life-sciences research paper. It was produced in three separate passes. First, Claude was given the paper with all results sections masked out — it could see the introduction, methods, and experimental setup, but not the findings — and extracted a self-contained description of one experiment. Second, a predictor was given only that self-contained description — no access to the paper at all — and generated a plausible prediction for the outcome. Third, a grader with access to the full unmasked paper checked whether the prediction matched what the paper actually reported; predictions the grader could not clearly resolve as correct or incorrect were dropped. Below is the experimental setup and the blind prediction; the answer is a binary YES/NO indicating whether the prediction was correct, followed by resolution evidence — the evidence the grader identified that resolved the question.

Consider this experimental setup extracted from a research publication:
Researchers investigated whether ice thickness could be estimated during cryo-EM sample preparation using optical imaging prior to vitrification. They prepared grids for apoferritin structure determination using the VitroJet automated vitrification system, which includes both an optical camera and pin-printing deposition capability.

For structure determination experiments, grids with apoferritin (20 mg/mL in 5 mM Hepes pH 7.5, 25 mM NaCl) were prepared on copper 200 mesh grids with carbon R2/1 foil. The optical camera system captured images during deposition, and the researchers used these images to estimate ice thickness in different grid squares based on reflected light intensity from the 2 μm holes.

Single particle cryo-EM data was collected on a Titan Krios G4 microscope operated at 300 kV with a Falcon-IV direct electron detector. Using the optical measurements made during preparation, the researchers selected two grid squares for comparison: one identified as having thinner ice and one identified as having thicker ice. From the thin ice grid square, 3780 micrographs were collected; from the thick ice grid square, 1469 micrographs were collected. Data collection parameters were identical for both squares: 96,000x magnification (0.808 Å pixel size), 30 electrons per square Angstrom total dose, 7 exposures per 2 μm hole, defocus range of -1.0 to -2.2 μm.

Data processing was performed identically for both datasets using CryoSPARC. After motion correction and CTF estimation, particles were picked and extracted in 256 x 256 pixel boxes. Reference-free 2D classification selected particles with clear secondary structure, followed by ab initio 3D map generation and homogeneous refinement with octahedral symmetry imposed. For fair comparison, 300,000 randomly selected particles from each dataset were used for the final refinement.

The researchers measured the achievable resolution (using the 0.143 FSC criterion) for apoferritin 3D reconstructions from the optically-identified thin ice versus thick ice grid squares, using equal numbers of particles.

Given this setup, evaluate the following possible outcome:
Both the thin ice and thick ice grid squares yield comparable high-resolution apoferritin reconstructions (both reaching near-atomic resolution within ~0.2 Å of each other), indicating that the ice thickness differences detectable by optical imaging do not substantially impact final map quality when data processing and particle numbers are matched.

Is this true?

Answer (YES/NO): NO